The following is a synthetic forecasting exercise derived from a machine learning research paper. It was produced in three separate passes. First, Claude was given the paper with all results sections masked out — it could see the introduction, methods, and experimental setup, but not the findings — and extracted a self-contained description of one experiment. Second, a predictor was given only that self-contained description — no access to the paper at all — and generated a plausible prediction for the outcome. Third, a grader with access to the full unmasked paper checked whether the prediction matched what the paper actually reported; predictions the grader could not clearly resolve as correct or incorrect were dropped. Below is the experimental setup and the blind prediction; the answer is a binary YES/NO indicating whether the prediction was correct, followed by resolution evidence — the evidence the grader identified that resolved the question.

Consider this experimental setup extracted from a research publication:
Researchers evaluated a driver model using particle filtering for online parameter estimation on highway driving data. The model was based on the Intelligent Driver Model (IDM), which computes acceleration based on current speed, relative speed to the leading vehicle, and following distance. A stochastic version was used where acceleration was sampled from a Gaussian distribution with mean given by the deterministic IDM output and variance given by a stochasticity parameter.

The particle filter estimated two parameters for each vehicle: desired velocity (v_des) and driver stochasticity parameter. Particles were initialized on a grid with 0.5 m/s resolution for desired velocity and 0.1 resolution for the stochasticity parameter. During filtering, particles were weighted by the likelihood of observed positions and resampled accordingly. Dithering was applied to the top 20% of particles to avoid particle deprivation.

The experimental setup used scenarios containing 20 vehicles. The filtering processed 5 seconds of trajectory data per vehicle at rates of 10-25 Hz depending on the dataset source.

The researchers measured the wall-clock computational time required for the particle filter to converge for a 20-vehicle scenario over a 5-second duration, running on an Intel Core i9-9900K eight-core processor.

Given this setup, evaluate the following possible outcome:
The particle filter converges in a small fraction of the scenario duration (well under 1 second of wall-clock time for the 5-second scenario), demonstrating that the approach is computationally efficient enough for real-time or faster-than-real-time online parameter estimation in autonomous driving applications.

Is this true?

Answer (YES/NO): NO